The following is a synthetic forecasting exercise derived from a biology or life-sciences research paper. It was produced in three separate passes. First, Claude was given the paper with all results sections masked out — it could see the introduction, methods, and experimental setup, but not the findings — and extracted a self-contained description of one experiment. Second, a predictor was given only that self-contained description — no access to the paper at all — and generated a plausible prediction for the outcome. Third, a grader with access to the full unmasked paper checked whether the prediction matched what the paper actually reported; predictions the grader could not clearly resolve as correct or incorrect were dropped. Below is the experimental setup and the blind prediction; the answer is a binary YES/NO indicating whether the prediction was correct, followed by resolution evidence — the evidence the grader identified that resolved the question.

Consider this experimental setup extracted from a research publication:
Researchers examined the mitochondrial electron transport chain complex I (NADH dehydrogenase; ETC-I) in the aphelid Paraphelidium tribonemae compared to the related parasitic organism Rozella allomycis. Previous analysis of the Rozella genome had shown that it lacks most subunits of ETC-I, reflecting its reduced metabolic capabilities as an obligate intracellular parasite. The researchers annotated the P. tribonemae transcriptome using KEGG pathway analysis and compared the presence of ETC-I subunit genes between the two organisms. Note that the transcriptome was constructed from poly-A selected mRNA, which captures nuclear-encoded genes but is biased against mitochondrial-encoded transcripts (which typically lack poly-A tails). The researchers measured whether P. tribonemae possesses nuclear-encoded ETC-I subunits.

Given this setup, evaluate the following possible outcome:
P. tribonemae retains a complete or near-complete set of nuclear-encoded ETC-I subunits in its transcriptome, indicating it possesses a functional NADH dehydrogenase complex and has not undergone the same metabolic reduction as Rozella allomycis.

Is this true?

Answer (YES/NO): YES